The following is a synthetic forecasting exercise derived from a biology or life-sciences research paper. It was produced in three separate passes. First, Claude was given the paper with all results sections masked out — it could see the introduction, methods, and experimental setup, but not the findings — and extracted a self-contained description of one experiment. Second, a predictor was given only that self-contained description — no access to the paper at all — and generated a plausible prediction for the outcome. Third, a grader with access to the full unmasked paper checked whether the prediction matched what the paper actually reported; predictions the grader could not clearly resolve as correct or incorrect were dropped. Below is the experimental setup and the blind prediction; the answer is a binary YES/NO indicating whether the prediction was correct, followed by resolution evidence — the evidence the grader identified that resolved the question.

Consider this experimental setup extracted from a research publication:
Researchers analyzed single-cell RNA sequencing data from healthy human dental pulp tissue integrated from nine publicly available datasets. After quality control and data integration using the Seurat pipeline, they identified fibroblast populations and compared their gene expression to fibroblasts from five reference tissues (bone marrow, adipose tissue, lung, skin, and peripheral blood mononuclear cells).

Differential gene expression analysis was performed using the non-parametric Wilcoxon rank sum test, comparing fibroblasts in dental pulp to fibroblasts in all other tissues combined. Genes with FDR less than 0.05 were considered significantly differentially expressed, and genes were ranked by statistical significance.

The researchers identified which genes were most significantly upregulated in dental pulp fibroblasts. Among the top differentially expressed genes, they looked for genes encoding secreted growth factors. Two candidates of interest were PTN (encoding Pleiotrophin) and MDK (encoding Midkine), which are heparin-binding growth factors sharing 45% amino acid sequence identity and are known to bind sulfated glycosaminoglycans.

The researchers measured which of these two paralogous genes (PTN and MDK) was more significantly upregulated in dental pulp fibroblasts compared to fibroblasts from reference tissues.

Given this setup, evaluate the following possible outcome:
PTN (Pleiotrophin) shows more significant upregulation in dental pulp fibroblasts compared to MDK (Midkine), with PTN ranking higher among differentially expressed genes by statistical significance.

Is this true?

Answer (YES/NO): YES